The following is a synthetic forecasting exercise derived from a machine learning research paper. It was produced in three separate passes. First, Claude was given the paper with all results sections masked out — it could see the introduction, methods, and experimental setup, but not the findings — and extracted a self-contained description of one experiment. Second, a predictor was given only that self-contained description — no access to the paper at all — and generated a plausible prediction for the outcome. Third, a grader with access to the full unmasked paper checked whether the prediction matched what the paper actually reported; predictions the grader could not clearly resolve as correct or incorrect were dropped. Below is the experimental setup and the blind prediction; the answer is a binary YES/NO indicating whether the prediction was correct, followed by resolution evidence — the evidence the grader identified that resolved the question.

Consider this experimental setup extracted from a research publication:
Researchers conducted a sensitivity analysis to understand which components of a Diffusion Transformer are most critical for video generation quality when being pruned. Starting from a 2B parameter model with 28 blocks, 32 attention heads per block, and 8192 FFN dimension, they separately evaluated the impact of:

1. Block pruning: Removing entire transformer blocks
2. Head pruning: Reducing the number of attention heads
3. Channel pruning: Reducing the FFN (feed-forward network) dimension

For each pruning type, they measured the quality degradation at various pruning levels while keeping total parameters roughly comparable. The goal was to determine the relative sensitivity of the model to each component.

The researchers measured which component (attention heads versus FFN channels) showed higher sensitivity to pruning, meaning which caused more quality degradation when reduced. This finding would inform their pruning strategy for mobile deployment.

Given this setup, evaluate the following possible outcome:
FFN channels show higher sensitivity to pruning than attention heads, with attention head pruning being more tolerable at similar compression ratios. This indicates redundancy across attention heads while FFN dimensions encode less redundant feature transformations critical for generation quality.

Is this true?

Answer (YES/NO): YES